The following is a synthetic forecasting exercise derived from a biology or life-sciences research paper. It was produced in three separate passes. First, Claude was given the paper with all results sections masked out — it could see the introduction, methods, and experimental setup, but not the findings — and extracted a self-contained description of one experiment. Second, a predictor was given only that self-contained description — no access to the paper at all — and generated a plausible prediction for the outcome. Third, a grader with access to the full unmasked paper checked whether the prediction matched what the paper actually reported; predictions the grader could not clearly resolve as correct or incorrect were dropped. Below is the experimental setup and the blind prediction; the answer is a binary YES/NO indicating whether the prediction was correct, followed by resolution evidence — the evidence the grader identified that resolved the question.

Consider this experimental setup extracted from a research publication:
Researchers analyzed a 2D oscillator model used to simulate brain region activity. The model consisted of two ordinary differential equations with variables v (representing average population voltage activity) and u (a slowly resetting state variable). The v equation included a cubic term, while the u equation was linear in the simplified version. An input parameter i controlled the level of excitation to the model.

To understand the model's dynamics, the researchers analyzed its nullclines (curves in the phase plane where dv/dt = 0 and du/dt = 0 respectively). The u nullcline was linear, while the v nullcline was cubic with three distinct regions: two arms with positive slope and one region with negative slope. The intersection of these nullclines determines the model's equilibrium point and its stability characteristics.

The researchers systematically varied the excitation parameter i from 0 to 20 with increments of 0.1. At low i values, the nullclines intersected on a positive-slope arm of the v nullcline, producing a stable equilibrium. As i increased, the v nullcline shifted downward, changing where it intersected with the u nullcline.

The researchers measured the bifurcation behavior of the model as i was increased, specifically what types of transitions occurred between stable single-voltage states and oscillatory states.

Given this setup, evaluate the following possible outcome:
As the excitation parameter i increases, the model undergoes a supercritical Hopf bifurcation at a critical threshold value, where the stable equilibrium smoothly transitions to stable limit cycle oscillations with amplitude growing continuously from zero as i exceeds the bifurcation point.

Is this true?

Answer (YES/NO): YES